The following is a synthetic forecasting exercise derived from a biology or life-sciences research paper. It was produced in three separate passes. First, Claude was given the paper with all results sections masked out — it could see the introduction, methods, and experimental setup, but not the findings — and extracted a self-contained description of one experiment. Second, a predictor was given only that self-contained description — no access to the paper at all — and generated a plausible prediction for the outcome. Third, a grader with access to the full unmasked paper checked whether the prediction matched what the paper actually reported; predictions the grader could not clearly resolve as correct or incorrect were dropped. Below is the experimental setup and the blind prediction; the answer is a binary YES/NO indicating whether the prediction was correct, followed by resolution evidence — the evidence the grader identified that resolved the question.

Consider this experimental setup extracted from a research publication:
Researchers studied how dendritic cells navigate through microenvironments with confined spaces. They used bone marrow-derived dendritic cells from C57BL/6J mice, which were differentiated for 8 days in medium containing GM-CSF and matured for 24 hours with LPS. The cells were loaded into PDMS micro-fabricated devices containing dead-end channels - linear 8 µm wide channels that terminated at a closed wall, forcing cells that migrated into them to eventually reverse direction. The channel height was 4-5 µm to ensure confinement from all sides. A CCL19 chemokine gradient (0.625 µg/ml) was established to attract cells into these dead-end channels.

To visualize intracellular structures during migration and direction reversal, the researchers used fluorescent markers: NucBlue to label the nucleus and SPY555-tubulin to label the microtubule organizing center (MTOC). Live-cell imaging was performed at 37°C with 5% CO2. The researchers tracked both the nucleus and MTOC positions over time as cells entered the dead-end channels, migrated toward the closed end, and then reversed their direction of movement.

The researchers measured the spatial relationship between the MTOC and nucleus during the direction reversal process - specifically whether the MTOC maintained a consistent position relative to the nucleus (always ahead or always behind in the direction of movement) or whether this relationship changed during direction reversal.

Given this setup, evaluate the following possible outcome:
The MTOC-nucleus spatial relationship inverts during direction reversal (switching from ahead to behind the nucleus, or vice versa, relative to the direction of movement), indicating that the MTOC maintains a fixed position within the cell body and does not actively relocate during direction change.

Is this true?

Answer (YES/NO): NO